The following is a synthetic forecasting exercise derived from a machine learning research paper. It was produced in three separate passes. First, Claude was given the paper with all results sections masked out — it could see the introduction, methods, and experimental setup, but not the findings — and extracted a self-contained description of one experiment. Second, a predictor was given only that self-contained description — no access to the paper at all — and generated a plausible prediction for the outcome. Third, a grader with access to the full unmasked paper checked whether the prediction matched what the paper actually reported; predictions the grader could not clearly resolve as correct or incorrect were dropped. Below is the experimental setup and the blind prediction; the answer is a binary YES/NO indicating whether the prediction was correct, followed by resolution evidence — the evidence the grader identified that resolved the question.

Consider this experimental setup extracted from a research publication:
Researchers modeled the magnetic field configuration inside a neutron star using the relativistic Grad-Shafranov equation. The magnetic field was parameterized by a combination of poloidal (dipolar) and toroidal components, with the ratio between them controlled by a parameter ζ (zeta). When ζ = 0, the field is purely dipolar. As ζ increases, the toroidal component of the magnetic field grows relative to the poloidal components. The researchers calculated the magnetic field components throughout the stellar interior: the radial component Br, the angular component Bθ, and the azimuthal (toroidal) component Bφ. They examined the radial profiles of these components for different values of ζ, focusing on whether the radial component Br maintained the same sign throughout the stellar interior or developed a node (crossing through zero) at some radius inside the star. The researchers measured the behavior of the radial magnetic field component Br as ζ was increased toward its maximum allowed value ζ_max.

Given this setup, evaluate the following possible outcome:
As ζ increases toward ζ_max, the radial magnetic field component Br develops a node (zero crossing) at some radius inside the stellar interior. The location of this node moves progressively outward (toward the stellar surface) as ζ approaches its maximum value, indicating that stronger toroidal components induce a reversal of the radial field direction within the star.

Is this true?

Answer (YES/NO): NO